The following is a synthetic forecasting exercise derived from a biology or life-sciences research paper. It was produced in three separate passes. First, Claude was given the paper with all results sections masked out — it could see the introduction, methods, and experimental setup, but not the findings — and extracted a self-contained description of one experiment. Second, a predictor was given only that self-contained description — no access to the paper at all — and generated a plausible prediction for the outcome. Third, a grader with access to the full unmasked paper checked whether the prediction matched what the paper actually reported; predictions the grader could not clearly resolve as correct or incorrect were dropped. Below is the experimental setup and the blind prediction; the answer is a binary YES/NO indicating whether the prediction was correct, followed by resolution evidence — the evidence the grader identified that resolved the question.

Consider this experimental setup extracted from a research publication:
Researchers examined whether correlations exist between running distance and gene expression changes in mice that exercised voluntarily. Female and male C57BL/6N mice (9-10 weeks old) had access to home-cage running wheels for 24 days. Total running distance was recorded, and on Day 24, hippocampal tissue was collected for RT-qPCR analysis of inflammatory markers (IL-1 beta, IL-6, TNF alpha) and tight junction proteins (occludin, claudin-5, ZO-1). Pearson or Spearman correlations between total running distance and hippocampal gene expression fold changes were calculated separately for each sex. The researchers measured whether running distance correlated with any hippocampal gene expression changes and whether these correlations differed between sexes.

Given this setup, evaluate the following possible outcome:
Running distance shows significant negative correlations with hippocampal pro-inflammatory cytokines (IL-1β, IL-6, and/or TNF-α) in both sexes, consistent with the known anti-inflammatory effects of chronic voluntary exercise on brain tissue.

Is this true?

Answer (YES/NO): NO